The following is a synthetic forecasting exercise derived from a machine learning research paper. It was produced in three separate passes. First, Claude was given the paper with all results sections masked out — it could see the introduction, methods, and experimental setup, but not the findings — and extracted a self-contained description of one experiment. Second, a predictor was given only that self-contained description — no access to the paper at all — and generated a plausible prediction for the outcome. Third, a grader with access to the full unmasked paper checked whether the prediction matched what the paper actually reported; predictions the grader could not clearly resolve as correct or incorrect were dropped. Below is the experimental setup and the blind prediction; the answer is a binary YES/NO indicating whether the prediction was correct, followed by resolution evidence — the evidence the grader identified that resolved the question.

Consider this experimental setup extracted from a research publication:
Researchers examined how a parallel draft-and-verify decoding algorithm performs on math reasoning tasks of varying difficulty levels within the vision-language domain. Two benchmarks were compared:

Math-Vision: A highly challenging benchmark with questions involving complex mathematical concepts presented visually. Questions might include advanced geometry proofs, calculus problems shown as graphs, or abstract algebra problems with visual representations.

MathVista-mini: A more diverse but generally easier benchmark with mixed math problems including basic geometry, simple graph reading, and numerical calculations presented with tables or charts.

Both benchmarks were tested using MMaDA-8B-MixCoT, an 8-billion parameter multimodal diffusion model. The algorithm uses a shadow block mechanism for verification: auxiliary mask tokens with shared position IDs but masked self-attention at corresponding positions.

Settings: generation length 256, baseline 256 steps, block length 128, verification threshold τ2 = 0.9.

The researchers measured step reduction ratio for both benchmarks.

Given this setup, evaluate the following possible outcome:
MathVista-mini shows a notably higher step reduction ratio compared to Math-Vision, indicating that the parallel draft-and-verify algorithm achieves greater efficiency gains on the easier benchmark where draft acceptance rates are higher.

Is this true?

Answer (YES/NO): YES